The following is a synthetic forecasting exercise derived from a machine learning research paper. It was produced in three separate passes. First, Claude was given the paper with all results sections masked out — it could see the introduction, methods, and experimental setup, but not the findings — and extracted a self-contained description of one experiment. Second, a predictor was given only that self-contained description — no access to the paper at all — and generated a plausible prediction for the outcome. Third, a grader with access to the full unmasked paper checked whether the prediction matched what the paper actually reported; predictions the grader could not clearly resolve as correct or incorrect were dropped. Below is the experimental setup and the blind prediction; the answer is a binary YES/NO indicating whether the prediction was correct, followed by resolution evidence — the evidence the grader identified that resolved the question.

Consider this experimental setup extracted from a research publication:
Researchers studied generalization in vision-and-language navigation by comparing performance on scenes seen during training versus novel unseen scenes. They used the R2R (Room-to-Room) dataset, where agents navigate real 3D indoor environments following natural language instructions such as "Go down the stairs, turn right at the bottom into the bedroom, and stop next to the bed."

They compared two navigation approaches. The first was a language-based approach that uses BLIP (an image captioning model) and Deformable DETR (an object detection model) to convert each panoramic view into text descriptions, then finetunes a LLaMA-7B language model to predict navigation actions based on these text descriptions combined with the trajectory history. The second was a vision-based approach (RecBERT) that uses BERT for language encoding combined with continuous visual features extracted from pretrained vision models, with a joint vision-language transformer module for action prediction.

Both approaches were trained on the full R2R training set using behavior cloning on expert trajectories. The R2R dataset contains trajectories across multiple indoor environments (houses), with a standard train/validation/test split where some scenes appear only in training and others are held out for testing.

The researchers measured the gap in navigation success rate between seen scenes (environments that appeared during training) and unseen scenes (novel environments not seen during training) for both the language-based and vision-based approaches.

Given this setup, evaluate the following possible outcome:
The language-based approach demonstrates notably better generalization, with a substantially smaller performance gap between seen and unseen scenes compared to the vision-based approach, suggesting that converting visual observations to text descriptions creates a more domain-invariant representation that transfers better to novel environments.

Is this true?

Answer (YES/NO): YES